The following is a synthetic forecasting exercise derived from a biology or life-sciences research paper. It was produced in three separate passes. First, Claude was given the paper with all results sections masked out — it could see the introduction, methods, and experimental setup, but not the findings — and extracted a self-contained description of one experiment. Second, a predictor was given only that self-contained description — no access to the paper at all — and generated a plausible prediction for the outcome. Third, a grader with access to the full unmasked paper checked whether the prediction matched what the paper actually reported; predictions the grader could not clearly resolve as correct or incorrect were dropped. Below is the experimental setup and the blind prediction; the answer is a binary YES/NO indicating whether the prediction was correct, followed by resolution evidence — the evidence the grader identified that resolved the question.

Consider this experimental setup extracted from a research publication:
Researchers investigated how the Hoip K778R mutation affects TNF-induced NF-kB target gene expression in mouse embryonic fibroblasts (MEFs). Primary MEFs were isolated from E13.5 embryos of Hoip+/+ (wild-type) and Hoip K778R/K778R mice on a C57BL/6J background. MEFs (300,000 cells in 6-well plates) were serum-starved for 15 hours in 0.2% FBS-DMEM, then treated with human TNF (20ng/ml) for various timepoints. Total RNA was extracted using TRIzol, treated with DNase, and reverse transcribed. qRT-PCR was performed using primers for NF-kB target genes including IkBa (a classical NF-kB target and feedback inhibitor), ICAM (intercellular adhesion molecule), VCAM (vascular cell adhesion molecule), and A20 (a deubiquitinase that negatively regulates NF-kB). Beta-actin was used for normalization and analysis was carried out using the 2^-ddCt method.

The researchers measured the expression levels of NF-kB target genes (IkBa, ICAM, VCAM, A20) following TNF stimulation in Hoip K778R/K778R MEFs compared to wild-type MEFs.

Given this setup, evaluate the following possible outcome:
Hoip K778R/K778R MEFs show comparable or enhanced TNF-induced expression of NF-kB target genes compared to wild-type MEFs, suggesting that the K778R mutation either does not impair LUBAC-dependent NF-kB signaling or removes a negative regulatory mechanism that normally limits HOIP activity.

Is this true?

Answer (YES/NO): NO